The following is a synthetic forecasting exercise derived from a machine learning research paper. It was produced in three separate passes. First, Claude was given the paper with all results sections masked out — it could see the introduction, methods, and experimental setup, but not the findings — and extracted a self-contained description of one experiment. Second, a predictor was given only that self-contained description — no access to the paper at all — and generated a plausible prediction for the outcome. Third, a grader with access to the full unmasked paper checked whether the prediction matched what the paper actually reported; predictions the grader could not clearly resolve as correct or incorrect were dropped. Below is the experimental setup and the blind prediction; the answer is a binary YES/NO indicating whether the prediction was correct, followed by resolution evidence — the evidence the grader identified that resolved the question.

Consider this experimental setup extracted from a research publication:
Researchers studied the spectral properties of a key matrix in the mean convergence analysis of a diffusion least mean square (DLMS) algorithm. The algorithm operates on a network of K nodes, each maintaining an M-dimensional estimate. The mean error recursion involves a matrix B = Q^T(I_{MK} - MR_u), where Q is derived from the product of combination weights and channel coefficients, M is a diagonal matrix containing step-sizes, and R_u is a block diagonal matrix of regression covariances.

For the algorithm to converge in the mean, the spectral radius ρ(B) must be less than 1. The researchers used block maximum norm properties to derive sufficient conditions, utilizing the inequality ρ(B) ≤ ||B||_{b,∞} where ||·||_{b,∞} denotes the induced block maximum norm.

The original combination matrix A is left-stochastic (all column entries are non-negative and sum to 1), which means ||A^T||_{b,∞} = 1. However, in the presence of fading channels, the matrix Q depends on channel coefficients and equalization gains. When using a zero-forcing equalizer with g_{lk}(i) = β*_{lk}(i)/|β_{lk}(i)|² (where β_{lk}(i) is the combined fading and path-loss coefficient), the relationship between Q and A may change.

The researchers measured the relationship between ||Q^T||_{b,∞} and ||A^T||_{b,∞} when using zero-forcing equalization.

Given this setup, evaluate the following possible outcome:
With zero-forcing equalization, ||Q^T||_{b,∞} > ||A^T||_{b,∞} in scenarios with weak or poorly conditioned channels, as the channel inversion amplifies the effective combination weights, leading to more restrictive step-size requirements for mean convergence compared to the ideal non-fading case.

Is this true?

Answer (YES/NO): NO